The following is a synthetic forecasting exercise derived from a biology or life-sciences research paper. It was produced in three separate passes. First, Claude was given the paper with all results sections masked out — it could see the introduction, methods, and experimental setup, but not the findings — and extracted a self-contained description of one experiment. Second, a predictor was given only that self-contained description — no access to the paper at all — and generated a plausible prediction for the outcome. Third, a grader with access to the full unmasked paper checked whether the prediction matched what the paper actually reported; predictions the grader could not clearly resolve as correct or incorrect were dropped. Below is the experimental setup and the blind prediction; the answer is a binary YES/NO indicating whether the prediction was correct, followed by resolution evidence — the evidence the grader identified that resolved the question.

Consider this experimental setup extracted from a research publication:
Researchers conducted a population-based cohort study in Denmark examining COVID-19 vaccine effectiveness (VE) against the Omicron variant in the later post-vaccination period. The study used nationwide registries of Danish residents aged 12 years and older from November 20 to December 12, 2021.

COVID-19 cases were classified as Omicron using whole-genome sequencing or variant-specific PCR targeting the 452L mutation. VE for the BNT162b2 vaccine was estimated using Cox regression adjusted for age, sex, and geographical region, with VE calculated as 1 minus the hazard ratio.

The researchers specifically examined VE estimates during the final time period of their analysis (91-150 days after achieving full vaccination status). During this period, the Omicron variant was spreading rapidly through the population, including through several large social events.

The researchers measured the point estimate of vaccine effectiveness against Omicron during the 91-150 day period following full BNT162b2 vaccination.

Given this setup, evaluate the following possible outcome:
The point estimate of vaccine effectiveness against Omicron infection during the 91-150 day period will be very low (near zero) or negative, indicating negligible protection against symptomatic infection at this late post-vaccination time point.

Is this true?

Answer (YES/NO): YES